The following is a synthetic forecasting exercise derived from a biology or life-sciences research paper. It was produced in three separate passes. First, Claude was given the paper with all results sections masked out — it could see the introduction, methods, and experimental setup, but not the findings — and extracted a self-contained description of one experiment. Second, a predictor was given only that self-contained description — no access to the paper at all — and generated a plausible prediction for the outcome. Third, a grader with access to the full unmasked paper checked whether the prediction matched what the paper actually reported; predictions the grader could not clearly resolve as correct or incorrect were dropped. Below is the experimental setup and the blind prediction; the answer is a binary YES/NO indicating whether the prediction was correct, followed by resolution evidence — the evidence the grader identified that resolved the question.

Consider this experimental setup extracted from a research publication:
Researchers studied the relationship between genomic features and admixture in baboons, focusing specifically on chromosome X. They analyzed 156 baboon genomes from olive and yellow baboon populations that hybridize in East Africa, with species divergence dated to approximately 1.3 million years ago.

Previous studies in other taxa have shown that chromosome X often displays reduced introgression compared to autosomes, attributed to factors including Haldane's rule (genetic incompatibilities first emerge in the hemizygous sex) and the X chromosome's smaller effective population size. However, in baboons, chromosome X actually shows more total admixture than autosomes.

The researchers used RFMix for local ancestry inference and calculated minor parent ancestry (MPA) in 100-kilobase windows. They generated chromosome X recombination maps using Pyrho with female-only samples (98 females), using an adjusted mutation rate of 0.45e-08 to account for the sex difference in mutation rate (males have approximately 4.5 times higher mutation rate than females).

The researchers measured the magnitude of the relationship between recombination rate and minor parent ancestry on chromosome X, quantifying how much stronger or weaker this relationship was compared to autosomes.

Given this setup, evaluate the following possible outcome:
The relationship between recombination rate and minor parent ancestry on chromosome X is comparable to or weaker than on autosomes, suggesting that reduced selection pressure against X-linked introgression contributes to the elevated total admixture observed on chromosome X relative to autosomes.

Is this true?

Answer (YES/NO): NO